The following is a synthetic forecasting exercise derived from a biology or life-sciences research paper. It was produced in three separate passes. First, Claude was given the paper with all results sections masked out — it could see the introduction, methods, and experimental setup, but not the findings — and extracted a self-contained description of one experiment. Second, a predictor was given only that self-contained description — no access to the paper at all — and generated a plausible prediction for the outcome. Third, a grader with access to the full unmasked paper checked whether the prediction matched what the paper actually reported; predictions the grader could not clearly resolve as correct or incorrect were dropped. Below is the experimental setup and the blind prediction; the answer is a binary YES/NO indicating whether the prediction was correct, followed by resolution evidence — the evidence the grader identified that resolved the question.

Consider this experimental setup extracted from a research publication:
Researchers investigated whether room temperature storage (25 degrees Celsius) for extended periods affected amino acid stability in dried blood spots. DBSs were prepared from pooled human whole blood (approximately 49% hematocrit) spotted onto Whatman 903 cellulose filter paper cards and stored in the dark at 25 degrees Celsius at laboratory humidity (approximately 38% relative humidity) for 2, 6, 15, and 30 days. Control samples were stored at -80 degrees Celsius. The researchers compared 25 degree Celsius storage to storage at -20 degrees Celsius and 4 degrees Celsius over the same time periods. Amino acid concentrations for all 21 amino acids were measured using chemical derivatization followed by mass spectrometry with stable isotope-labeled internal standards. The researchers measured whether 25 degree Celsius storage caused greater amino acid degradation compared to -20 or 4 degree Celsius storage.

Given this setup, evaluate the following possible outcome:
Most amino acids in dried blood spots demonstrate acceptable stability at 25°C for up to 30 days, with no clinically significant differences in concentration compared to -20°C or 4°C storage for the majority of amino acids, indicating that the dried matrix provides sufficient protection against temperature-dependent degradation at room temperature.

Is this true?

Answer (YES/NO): NO